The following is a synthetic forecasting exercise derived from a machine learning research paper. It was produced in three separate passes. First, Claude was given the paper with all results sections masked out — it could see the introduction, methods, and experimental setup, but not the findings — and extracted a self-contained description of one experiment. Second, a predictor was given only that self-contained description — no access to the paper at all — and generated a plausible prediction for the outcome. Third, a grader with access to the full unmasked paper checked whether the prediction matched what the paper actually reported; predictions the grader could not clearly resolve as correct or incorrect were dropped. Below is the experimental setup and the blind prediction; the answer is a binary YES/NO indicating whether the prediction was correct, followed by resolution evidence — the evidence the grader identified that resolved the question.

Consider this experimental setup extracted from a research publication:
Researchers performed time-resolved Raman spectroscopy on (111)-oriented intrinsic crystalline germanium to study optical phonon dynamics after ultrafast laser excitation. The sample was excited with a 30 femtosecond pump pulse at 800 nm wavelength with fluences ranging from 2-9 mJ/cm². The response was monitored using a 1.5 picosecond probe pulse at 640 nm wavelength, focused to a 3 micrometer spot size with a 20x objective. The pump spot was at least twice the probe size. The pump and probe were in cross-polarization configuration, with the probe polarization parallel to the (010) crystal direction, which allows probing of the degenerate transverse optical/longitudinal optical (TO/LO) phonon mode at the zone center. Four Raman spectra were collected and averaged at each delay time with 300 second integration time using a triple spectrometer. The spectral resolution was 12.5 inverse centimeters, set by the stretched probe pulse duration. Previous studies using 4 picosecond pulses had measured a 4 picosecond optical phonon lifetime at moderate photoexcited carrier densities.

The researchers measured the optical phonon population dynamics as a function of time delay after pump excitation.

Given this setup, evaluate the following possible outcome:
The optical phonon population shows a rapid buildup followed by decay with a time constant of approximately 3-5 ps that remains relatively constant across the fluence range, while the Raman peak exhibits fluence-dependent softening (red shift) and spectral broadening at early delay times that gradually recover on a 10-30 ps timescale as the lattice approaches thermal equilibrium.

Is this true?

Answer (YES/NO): NO